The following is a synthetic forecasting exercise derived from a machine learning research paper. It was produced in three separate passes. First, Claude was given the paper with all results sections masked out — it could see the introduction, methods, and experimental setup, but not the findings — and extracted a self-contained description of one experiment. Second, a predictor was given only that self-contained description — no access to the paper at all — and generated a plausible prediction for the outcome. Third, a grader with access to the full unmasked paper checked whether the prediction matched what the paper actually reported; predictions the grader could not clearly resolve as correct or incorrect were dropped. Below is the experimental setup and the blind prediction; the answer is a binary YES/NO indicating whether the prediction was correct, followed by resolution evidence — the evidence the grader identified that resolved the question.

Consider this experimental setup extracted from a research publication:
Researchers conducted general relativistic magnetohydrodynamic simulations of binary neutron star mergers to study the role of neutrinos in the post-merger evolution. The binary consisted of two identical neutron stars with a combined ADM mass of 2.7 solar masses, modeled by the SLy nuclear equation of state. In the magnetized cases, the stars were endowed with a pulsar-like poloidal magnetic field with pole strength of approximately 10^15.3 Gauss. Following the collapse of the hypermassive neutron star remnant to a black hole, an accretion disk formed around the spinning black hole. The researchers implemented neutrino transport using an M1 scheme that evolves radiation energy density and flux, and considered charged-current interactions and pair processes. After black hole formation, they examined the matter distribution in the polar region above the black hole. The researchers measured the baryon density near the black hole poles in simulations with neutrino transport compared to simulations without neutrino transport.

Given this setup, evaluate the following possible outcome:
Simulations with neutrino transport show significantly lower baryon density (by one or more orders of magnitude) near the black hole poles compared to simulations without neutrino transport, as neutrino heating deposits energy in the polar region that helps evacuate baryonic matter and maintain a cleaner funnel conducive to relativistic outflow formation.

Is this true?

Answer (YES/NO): YES